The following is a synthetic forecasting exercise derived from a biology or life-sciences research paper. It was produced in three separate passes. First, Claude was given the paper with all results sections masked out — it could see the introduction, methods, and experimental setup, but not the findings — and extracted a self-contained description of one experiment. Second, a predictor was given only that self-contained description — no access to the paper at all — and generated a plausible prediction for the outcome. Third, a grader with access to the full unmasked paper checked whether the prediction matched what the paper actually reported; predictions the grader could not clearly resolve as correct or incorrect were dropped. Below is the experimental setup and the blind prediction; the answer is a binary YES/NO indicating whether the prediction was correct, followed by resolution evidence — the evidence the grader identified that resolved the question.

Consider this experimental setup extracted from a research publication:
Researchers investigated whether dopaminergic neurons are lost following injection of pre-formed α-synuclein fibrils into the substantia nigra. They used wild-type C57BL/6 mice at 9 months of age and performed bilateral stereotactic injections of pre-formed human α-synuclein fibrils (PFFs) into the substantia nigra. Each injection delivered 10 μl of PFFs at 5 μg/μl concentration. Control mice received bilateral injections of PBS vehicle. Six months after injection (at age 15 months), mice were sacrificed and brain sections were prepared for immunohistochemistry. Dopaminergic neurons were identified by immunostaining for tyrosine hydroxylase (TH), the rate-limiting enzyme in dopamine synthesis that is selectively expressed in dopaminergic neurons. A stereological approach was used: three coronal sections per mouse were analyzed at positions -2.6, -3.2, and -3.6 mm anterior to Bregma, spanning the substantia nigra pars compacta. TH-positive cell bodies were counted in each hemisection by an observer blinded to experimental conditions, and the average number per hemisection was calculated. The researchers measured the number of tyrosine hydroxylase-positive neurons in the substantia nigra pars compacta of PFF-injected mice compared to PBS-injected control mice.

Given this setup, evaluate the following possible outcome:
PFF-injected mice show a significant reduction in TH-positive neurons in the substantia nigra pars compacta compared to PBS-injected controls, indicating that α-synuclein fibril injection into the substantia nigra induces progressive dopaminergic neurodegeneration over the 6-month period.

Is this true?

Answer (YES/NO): YES